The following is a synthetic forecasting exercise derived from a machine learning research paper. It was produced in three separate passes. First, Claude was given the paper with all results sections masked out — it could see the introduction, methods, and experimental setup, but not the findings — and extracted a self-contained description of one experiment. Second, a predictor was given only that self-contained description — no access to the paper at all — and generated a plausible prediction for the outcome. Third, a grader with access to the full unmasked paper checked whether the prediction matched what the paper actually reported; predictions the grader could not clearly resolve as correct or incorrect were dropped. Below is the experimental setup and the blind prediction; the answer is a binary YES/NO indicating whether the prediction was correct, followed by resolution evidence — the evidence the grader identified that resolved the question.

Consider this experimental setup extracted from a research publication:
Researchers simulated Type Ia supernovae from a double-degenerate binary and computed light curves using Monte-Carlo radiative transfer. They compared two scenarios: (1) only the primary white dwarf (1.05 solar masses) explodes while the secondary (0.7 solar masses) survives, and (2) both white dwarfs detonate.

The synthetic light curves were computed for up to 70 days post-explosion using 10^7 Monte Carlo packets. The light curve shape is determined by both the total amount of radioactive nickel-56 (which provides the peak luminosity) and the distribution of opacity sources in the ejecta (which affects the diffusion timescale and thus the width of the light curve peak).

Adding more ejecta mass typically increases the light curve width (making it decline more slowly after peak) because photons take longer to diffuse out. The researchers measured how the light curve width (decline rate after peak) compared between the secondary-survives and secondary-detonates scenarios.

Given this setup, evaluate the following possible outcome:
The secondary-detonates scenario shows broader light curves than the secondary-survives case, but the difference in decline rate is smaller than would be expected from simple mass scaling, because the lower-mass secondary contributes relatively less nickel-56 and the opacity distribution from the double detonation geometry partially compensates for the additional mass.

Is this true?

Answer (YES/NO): NO